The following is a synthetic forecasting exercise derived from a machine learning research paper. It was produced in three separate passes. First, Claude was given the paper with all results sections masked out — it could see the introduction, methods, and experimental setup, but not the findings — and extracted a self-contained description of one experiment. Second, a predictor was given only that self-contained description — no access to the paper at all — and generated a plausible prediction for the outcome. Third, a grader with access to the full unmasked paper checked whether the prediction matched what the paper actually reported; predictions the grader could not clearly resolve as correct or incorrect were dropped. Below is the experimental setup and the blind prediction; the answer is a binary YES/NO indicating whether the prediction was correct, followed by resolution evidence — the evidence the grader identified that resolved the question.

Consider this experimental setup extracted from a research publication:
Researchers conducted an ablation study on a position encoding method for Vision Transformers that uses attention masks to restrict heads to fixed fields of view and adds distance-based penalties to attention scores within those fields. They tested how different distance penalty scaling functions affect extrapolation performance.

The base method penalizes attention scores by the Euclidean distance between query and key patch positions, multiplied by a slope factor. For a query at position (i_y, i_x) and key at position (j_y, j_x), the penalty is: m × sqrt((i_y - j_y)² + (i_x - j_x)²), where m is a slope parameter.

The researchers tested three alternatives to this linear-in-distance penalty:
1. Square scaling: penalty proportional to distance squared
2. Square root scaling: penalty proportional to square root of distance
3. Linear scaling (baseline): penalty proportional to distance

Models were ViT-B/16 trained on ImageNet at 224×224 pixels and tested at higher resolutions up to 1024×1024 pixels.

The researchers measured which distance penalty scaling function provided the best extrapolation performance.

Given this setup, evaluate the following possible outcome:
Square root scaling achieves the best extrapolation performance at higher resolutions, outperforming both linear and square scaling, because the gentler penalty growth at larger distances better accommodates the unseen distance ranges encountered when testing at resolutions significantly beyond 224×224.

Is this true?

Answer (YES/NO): NO